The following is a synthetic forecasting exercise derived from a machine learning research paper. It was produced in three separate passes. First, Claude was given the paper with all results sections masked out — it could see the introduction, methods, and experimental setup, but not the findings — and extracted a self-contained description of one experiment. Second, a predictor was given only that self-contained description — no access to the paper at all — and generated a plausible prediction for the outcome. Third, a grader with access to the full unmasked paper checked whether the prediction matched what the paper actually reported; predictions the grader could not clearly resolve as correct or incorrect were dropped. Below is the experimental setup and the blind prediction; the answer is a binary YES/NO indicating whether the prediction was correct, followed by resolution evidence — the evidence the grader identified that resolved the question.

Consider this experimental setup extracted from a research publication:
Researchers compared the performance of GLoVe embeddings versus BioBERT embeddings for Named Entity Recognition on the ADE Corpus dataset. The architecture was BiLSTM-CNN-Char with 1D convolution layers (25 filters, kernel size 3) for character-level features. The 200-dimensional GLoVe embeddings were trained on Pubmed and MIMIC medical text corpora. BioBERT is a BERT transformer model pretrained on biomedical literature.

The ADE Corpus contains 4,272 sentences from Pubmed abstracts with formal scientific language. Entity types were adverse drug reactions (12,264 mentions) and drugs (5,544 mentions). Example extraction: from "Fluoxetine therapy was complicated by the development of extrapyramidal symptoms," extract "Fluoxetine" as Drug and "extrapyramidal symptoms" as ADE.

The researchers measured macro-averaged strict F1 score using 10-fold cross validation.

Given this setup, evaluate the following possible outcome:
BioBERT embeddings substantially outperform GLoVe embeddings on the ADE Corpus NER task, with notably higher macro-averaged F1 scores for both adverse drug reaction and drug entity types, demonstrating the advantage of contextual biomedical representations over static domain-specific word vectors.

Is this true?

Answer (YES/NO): NO